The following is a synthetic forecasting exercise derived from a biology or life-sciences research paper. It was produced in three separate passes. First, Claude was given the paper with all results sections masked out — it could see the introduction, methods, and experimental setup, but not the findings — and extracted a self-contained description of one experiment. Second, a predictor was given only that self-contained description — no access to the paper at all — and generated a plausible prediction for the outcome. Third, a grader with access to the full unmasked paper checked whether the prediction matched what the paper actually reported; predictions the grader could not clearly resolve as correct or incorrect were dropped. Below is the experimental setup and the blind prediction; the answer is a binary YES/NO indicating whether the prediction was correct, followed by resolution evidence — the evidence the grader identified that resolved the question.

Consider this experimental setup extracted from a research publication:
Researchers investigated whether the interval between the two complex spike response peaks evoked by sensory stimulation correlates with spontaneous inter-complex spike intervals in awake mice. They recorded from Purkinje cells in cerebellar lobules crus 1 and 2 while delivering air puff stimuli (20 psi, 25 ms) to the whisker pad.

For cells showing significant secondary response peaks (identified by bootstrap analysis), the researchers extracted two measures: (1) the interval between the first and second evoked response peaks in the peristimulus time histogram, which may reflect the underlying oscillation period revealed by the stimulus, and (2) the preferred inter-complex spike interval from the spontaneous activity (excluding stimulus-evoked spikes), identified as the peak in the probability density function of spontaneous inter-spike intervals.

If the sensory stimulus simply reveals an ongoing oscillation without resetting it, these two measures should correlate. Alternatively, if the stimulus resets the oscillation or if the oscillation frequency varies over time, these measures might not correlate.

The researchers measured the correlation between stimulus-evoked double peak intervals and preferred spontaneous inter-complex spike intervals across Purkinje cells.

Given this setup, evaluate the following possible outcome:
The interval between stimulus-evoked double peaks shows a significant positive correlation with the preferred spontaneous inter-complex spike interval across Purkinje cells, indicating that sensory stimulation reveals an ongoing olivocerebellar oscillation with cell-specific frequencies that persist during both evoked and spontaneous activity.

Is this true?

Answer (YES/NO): YES